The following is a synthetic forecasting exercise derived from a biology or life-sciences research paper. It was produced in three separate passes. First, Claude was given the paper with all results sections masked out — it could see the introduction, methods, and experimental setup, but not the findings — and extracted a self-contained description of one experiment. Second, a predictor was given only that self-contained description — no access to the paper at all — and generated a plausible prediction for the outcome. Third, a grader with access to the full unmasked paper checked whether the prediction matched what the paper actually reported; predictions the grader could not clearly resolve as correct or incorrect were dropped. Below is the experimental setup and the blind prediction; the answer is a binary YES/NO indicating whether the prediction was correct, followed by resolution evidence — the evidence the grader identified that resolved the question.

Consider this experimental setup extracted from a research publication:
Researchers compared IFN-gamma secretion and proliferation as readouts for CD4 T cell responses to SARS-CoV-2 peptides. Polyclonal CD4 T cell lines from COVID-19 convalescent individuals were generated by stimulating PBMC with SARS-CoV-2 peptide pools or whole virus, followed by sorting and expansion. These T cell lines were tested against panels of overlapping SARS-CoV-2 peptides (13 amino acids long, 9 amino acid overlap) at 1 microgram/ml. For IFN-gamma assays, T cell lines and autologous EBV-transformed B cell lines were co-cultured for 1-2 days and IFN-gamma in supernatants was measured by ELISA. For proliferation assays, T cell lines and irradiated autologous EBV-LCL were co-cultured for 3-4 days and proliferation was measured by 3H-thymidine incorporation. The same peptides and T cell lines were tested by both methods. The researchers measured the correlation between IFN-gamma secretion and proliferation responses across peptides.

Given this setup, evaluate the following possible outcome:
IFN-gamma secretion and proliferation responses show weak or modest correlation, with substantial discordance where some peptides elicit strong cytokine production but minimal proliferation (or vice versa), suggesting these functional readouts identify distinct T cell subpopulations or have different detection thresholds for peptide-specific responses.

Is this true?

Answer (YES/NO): NO